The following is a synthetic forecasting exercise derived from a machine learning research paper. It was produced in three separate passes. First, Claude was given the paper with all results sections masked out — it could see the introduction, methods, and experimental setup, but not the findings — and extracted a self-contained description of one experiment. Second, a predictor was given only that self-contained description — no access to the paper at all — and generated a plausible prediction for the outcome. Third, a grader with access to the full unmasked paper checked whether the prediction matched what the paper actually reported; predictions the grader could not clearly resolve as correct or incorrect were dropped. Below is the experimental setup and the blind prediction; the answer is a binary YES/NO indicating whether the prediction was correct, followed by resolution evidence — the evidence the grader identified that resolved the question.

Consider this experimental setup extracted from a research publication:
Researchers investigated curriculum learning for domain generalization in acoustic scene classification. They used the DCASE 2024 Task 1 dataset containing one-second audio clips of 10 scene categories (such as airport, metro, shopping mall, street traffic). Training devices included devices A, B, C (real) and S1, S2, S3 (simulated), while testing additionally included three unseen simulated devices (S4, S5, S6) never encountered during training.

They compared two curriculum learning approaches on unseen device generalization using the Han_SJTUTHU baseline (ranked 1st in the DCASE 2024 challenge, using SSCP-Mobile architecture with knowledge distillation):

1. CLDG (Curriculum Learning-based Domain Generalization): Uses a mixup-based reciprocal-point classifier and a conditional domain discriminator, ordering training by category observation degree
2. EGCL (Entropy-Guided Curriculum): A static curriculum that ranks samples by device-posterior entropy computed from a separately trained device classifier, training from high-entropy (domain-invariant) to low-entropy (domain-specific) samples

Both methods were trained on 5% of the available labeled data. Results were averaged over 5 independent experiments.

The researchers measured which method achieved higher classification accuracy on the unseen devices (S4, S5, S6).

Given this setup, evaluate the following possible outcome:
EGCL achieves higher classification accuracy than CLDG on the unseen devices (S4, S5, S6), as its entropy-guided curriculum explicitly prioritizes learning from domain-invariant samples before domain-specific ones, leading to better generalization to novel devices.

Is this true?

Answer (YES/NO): YES